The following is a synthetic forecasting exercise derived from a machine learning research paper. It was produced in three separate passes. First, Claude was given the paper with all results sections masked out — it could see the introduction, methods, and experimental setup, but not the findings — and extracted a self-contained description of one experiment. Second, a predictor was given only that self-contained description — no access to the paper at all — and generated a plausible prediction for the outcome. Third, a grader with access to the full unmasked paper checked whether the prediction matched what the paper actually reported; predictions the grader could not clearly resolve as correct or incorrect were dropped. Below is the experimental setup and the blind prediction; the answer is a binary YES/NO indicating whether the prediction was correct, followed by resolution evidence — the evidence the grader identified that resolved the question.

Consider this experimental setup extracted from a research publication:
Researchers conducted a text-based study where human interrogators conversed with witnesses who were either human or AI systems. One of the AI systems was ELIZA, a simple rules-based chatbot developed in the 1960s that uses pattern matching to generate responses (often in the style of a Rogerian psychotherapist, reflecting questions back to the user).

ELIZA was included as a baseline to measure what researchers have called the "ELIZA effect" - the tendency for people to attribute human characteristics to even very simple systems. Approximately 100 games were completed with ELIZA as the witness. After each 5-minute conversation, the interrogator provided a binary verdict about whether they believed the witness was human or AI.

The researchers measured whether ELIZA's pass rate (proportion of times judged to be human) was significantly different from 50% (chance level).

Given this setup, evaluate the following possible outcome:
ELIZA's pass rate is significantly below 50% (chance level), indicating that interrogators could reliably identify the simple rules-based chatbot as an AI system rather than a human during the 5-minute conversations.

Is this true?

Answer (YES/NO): YES